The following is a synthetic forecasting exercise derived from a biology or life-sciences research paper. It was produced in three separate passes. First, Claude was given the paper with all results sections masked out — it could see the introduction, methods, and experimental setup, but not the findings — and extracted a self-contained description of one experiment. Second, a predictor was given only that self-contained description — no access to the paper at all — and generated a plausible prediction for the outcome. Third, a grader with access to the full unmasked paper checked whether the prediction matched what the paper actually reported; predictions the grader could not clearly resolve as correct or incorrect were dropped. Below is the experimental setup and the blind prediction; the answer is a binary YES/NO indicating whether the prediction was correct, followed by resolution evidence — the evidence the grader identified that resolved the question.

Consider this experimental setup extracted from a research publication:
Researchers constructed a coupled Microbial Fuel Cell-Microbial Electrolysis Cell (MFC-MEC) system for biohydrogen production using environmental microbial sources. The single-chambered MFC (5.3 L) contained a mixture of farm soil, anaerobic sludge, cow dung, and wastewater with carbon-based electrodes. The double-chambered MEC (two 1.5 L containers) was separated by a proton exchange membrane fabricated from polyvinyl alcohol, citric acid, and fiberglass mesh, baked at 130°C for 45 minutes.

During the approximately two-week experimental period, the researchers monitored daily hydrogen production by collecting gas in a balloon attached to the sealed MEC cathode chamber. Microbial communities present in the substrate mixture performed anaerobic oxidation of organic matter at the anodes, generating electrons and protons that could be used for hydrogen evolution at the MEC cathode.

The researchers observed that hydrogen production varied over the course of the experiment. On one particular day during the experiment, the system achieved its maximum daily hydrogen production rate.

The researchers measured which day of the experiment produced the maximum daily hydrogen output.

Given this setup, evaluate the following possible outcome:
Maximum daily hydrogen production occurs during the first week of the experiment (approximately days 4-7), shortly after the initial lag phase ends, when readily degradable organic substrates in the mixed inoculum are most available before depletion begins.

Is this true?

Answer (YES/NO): NO